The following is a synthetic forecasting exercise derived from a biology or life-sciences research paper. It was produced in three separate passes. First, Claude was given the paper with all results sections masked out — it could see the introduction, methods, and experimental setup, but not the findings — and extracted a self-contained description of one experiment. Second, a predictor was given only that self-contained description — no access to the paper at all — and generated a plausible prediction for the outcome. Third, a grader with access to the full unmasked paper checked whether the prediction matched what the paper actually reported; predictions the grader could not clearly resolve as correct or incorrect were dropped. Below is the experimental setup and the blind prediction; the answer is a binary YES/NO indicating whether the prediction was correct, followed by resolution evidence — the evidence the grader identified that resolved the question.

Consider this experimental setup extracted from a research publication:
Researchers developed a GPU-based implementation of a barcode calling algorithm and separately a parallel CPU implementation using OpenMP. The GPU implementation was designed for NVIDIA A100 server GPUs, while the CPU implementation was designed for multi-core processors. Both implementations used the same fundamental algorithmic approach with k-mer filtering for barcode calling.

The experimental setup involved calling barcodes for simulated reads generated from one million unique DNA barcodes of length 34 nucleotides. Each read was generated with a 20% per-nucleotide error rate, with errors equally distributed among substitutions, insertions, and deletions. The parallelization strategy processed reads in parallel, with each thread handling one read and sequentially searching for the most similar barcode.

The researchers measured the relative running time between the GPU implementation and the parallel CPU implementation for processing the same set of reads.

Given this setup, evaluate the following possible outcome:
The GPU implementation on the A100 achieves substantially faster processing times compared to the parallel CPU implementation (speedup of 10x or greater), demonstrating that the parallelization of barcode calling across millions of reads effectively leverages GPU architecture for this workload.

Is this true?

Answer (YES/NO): NO